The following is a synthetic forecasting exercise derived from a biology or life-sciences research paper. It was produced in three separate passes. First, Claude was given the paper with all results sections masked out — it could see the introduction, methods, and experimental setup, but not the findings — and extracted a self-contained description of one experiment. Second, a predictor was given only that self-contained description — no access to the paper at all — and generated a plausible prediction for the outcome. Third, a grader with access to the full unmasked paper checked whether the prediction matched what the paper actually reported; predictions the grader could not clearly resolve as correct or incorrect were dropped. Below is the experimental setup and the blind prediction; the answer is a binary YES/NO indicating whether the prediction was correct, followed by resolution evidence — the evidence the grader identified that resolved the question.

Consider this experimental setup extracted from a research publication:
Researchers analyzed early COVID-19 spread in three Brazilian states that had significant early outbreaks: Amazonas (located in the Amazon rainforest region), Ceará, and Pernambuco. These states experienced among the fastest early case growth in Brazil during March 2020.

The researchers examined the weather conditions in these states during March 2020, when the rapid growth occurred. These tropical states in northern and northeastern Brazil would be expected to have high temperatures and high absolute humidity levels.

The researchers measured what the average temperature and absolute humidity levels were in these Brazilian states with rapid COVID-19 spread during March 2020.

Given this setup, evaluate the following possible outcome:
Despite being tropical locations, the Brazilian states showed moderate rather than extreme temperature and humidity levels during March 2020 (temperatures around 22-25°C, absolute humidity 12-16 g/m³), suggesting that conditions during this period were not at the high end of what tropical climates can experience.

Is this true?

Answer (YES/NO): NO